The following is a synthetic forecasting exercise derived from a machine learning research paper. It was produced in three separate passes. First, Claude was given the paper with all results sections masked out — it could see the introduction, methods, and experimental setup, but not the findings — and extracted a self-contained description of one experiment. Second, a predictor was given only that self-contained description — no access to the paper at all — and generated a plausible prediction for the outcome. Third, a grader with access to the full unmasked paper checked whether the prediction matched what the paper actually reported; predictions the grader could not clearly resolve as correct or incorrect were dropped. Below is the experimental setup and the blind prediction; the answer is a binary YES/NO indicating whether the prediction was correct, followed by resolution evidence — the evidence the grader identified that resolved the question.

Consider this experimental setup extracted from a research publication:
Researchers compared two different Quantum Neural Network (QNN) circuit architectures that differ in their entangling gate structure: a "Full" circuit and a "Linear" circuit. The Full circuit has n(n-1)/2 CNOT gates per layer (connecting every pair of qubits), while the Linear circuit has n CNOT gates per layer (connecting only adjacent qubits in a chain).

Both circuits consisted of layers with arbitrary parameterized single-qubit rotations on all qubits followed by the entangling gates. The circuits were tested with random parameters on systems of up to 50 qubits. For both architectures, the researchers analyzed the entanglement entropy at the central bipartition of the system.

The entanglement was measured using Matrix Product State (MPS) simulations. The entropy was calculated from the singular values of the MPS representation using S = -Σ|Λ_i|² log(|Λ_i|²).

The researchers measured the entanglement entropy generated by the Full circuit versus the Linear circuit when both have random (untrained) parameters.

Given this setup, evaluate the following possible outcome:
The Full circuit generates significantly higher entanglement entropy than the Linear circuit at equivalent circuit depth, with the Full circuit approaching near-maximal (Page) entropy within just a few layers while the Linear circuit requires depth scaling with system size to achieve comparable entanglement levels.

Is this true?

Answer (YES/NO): NO